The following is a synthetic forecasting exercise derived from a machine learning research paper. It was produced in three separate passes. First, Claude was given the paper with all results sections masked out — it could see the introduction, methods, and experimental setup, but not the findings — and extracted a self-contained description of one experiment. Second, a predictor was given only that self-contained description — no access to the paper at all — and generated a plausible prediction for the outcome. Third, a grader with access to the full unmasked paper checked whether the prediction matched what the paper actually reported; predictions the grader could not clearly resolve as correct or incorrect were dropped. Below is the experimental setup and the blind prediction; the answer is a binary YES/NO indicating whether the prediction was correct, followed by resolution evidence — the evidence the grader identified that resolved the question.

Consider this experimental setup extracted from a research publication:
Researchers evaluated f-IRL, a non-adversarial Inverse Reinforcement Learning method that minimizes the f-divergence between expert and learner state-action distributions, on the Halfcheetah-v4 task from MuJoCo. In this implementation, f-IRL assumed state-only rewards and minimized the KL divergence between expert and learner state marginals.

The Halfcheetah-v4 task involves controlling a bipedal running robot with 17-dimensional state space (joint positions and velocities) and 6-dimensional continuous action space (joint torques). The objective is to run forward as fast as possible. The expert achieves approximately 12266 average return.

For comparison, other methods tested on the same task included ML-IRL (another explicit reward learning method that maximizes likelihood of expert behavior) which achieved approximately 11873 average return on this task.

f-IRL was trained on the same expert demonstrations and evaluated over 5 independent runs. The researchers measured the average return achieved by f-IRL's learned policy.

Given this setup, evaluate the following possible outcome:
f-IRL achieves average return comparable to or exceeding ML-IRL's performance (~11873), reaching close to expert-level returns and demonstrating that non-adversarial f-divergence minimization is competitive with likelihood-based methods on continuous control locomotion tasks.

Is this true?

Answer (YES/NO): NO